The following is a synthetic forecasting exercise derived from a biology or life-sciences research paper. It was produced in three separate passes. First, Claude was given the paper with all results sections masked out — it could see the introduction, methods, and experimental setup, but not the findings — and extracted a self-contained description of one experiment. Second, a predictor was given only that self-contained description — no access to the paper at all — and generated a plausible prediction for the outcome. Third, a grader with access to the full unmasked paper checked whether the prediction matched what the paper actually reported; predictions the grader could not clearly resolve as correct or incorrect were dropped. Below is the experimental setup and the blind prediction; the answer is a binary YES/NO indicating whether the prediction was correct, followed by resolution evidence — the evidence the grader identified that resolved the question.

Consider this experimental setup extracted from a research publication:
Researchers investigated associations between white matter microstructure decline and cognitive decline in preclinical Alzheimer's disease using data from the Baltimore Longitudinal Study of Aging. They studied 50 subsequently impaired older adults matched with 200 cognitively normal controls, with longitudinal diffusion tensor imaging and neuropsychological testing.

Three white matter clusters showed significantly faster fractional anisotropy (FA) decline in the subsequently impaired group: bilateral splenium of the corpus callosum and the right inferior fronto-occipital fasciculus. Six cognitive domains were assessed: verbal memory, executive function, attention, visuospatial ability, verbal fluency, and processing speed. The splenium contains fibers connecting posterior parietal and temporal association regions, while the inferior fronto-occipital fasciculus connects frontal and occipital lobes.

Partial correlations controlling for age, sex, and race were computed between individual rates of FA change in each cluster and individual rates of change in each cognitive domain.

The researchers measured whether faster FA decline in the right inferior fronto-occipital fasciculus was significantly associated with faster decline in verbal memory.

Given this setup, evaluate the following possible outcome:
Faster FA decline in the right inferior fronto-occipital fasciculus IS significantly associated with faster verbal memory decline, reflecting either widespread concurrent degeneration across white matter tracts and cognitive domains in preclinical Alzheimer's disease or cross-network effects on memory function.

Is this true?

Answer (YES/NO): YES